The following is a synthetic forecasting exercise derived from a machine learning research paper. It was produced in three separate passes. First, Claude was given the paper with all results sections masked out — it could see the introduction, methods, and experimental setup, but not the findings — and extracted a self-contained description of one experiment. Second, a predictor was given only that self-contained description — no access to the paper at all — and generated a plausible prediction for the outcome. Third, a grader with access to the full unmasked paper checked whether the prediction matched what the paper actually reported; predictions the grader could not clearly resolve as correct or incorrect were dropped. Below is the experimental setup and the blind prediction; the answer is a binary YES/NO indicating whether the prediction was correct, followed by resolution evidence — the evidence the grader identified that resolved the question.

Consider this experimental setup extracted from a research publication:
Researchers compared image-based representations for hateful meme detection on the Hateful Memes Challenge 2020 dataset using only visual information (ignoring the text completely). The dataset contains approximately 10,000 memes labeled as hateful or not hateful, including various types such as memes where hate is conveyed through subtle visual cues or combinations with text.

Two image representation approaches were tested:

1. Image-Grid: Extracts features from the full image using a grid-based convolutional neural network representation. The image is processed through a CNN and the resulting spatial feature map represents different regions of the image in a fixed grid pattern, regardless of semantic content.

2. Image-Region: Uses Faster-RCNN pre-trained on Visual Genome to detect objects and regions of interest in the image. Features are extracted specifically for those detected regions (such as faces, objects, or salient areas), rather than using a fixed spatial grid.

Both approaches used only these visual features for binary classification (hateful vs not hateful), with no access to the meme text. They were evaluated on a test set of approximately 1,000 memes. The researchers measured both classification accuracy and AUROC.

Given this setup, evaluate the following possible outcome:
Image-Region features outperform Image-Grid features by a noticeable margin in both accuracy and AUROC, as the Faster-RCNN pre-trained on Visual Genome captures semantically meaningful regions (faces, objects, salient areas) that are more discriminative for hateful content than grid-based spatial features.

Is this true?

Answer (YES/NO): NO